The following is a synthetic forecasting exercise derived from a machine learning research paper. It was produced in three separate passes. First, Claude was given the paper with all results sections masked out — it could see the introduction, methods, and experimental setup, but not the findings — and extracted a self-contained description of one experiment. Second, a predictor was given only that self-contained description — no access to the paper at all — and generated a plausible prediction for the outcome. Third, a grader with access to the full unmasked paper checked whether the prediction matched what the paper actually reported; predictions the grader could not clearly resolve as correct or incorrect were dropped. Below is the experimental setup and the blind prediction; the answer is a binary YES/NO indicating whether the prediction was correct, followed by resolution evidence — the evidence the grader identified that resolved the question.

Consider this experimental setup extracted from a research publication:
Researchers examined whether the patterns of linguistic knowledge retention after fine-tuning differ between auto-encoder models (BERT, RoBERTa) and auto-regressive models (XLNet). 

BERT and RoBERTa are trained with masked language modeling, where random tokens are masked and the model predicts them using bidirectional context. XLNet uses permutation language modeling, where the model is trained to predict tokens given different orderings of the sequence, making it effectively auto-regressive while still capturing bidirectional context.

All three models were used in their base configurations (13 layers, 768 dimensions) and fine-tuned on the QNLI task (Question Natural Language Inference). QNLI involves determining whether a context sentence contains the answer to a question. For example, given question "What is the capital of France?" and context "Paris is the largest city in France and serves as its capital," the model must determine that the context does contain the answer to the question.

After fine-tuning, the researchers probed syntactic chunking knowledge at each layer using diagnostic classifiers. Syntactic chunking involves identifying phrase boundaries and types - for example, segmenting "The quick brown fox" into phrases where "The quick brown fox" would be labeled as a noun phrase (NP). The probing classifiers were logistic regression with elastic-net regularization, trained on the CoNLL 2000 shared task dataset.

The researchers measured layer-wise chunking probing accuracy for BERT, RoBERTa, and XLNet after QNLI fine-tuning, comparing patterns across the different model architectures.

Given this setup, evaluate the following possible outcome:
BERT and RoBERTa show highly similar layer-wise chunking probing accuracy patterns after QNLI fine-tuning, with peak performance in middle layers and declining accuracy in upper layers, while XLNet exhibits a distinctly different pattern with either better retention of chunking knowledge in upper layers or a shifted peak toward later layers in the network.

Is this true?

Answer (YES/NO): NO